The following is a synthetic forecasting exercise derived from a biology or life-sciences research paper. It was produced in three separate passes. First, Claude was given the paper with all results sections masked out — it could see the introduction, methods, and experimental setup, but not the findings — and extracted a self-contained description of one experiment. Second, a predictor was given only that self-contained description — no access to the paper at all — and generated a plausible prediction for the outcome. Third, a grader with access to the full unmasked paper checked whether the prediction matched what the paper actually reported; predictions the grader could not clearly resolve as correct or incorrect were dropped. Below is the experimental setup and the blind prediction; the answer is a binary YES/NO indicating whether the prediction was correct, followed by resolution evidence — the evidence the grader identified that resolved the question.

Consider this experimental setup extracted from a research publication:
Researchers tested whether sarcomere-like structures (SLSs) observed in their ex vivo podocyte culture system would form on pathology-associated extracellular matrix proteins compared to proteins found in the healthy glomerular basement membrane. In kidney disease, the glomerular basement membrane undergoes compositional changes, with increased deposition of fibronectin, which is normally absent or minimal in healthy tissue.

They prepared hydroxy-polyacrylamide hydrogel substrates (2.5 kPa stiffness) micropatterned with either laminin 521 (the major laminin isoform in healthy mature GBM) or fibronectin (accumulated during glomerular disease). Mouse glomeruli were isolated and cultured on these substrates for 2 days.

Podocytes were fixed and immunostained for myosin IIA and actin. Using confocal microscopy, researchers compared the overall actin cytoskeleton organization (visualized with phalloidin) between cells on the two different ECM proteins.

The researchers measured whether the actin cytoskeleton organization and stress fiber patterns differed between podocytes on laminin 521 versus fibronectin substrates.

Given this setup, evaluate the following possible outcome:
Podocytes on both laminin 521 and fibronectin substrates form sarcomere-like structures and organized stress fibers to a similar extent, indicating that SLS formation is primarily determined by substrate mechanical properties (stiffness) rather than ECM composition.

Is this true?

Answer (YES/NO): NO